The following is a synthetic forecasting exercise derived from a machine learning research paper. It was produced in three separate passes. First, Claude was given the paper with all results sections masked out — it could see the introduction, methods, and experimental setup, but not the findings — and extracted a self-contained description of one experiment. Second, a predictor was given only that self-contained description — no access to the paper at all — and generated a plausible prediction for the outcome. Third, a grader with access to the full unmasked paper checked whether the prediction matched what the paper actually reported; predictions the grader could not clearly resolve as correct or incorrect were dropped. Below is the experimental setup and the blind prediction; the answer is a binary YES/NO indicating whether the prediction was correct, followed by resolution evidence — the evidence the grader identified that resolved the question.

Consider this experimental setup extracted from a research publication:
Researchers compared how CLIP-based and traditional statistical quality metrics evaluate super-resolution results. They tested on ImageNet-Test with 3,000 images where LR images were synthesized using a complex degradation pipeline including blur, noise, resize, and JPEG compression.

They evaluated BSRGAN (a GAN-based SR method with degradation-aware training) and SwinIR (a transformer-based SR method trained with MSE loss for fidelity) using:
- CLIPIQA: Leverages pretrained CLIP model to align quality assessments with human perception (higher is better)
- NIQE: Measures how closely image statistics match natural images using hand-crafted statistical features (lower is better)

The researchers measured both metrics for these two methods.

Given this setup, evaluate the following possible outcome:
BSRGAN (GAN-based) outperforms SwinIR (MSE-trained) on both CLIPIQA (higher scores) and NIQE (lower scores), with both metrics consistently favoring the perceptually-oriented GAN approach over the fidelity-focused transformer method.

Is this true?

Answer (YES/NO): NO